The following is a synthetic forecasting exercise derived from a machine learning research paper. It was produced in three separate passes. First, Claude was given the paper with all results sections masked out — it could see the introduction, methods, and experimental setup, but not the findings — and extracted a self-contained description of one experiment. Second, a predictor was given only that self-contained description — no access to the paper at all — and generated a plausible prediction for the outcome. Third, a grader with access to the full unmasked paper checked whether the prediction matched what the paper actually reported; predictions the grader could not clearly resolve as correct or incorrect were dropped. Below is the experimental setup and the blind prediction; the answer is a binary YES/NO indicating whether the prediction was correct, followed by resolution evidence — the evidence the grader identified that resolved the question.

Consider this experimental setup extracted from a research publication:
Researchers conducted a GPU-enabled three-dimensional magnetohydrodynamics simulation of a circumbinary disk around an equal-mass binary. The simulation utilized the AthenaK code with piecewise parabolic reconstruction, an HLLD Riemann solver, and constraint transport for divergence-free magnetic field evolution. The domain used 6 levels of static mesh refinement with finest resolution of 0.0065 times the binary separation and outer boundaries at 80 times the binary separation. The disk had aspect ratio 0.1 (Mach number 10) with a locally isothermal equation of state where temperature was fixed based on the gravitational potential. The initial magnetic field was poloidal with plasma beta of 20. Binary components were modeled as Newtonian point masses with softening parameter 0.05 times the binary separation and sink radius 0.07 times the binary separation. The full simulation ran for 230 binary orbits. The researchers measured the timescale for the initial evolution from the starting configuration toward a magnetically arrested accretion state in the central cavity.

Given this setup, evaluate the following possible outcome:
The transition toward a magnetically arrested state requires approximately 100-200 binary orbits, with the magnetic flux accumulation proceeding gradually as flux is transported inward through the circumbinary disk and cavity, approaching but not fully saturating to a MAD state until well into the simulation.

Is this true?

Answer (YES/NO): YES